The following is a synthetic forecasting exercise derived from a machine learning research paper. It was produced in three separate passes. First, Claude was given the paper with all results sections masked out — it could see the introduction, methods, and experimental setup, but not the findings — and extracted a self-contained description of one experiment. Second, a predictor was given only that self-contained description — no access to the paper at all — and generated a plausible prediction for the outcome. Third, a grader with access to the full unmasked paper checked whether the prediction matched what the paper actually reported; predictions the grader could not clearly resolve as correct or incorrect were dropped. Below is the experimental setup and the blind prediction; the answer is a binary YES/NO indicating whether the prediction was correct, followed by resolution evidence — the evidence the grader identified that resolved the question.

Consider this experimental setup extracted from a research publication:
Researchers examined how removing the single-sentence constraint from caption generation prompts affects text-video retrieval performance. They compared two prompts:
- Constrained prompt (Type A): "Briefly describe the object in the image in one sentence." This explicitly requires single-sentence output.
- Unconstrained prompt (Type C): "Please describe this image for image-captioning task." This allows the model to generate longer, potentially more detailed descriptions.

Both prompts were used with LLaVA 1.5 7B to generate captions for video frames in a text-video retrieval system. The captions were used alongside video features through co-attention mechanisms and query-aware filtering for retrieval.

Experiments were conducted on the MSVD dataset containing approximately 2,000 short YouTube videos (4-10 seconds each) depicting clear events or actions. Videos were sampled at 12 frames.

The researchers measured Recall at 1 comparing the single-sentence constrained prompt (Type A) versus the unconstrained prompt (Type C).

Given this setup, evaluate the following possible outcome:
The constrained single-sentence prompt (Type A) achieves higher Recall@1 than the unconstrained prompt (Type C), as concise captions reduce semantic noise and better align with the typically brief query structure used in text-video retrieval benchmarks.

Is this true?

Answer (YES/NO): NO